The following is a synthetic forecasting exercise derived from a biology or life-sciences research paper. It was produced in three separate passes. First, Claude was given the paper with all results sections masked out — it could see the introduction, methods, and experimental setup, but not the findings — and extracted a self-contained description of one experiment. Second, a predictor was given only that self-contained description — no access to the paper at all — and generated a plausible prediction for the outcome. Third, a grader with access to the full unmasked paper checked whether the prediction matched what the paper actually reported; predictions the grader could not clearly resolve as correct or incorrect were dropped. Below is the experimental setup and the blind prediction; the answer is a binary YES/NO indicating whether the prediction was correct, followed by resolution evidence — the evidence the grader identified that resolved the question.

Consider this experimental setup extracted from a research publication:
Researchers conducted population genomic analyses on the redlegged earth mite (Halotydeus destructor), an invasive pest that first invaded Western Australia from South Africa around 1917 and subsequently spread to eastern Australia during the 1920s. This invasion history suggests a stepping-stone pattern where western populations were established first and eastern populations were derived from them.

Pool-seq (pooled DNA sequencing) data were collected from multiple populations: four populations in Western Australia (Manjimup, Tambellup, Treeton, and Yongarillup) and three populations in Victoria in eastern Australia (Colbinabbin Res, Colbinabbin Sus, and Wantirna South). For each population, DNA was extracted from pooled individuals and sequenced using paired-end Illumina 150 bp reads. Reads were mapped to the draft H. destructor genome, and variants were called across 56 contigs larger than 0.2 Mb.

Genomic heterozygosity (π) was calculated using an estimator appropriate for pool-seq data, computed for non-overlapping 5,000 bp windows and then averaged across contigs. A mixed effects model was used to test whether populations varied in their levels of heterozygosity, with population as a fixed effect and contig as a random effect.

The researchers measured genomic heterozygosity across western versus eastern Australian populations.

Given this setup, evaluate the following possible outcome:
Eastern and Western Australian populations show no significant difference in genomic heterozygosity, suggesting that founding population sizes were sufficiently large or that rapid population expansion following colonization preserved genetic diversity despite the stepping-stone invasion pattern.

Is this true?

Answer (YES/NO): NO